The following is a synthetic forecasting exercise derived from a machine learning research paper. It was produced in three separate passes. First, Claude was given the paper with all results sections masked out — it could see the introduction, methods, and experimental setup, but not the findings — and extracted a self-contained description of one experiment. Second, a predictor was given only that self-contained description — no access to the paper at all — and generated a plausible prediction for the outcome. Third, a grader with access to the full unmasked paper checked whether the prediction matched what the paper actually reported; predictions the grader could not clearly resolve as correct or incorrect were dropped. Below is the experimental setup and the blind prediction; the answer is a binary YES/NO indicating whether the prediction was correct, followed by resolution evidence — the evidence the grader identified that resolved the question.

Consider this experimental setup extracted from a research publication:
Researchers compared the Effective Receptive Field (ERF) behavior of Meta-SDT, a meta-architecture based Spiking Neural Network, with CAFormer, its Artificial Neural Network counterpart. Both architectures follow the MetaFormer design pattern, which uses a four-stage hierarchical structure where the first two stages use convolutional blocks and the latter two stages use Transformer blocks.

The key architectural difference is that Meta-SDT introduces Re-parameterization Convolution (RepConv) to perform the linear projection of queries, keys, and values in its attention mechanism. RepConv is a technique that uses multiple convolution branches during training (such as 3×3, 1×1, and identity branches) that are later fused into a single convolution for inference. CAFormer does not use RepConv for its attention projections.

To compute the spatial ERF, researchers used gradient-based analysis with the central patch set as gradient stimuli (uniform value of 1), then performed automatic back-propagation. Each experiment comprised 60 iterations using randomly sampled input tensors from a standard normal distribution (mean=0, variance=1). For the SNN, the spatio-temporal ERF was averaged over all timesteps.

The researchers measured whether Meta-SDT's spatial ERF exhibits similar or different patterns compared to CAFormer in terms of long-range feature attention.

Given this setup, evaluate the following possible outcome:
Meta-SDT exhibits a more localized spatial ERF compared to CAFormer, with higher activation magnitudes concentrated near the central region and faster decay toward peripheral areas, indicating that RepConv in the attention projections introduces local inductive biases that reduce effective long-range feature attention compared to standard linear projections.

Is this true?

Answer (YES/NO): NO